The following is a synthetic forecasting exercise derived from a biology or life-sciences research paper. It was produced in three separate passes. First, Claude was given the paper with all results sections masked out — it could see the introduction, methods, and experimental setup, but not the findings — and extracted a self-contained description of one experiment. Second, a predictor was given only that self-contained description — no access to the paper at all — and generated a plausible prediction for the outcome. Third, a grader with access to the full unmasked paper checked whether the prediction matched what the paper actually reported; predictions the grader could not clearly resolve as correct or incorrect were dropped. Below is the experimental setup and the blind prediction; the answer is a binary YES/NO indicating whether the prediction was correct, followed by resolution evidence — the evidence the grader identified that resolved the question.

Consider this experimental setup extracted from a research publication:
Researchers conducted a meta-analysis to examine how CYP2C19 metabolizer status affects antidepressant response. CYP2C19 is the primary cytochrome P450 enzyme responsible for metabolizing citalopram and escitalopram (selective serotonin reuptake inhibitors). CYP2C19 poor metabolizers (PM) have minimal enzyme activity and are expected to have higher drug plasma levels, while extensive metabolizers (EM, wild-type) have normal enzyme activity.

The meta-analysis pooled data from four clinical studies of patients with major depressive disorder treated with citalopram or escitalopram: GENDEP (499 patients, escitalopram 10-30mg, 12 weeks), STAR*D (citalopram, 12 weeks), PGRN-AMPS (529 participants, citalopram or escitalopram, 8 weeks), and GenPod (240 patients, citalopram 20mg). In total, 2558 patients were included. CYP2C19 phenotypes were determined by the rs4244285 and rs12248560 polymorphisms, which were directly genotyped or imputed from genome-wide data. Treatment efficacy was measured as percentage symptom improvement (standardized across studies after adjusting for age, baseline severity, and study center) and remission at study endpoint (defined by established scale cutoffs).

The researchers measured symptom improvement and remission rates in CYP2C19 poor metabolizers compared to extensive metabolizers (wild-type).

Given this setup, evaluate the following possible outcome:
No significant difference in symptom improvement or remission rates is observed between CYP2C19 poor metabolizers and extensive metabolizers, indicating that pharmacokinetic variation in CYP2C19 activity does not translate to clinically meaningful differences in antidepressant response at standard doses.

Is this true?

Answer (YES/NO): NO